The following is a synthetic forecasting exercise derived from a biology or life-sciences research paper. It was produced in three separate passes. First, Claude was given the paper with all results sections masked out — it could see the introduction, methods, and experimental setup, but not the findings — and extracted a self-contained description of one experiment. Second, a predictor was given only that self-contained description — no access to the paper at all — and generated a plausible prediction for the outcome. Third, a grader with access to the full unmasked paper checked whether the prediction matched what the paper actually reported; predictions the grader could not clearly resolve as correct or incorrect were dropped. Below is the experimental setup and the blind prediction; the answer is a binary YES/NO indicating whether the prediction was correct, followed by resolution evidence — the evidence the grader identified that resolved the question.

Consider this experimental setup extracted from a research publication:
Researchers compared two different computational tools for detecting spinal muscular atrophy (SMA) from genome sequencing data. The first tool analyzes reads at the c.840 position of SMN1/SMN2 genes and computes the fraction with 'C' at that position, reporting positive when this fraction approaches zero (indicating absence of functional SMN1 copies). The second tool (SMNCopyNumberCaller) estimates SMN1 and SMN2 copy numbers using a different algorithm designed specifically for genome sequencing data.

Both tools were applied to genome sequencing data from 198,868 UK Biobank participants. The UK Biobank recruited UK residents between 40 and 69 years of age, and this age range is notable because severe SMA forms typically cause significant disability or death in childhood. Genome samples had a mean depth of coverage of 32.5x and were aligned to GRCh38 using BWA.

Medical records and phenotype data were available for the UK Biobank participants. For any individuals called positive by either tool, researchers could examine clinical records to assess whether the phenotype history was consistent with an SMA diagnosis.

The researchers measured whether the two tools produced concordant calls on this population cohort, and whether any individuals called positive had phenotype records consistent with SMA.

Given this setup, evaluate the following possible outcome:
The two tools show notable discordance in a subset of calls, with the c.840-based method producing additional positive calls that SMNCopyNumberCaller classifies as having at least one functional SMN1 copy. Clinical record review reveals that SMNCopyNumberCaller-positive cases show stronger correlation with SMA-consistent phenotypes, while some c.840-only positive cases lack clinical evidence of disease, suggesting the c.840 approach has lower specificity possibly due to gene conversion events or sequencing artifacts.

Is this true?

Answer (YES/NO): NO